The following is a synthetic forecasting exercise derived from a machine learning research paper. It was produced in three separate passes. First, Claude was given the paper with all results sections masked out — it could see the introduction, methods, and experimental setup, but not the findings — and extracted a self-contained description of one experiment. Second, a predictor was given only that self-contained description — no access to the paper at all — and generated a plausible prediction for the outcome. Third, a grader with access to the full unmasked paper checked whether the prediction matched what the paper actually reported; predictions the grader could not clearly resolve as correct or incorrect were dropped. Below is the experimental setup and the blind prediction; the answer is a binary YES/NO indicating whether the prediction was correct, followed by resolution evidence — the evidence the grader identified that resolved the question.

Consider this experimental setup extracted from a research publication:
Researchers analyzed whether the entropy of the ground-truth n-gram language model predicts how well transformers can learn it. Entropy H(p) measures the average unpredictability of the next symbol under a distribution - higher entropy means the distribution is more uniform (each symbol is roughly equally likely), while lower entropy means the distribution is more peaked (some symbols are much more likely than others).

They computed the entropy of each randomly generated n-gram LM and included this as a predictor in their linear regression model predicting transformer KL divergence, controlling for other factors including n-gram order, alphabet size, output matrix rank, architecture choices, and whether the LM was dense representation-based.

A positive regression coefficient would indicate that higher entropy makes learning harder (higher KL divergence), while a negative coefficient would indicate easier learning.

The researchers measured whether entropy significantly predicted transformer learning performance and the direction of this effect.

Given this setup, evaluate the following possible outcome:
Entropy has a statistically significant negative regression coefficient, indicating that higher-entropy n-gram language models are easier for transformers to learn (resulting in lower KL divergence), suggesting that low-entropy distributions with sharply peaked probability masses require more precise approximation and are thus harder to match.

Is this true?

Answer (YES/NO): YES